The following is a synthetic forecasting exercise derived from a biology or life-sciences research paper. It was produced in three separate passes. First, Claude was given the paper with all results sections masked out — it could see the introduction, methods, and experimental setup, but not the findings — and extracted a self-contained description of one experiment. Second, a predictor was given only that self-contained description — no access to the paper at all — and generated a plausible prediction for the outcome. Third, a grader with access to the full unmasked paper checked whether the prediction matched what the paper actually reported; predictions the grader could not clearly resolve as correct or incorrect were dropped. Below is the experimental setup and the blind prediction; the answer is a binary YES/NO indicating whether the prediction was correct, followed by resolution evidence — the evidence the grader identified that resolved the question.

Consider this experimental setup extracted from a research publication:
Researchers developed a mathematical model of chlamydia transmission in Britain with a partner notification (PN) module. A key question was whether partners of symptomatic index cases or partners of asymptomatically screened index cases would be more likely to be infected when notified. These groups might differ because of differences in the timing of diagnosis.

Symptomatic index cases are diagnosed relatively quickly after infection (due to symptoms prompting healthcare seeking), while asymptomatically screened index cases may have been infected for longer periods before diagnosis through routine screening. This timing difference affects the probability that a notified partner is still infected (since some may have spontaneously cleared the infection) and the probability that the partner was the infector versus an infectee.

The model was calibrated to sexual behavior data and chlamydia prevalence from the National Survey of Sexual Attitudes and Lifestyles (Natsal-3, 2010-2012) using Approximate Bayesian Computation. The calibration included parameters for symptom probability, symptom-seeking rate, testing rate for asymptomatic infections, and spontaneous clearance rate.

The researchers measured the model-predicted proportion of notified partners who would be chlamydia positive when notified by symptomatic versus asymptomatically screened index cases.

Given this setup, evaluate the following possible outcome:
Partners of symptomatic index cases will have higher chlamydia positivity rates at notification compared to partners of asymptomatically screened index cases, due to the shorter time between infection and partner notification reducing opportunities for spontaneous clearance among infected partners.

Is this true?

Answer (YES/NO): YES